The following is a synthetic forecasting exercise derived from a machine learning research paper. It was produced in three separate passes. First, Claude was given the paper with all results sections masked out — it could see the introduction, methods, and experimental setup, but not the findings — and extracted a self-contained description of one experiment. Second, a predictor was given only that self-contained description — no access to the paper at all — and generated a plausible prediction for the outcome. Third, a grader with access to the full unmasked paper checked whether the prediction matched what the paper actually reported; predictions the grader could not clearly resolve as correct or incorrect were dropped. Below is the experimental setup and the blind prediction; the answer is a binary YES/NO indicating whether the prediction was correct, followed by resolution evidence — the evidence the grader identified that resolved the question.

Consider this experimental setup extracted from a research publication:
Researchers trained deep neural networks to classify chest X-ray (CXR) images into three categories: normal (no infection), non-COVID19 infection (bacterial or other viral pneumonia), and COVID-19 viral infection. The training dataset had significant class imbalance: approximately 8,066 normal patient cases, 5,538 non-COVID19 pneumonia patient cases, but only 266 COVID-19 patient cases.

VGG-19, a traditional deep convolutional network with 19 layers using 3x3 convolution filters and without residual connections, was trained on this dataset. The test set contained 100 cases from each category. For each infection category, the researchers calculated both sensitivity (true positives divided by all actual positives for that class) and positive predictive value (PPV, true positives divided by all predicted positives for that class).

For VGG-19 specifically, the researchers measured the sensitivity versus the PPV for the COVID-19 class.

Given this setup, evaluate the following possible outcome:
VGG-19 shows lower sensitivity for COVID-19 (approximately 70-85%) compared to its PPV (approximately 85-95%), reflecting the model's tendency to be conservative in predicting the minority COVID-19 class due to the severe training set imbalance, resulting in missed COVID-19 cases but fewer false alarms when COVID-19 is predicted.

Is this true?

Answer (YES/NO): NO